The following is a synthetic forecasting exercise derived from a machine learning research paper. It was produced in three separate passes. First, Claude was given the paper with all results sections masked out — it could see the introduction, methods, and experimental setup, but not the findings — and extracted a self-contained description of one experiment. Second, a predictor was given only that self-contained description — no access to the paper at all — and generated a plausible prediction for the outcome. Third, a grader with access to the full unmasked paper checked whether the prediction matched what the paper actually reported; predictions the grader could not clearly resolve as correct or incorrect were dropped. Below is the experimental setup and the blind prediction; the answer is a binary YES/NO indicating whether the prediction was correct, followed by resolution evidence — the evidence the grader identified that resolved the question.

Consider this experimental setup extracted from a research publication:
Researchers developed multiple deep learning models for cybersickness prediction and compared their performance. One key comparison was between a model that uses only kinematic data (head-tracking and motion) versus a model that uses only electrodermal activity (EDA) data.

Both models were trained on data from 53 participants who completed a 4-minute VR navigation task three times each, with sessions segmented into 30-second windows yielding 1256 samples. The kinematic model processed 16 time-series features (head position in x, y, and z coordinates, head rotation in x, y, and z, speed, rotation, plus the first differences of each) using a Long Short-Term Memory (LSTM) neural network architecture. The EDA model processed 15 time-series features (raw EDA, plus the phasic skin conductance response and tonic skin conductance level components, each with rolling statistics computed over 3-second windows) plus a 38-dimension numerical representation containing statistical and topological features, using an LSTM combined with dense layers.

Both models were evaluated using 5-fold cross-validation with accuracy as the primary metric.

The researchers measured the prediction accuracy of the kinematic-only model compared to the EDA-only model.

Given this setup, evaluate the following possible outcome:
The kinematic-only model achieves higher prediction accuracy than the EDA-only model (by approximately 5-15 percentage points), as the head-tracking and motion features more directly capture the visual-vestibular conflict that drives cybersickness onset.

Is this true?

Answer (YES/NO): NO